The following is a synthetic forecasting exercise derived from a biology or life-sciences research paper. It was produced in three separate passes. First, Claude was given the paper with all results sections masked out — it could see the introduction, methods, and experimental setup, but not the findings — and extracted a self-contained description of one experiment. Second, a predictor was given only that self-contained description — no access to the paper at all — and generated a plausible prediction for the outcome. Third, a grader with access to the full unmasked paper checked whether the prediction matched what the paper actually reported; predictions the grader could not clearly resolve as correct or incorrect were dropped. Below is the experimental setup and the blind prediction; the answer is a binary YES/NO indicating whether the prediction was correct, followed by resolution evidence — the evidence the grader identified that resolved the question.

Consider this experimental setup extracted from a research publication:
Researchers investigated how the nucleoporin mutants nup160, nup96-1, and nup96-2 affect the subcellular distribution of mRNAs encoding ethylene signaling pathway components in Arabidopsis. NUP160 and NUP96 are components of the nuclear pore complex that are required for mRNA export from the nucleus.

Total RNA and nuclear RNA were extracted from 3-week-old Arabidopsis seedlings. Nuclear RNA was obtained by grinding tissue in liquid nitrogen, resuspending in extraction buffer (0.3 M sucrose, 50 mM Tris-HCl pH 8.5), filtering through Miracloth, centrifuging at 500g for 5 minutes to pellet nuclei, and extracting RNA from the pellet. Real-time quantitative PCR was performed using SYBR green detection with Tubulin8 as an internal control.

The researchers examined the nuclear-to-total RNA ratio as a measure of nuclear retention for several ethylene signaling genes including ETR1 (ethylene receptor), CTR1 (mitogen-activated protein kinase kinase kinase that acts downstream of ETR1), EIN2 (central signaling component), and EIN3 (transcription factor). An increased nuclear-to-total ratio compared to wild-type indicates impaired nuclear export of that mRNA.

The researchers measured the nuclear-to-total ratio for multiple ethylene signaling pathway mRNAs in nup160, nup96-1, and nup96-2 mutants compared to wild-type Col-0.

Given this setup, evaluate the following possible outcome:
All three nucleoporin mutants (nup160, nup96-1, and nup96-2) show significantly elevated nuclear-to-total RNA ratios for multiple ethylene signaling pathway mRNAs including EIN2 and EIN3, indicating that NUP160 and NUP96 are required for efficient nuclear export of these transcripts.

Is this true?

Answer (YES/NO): YES